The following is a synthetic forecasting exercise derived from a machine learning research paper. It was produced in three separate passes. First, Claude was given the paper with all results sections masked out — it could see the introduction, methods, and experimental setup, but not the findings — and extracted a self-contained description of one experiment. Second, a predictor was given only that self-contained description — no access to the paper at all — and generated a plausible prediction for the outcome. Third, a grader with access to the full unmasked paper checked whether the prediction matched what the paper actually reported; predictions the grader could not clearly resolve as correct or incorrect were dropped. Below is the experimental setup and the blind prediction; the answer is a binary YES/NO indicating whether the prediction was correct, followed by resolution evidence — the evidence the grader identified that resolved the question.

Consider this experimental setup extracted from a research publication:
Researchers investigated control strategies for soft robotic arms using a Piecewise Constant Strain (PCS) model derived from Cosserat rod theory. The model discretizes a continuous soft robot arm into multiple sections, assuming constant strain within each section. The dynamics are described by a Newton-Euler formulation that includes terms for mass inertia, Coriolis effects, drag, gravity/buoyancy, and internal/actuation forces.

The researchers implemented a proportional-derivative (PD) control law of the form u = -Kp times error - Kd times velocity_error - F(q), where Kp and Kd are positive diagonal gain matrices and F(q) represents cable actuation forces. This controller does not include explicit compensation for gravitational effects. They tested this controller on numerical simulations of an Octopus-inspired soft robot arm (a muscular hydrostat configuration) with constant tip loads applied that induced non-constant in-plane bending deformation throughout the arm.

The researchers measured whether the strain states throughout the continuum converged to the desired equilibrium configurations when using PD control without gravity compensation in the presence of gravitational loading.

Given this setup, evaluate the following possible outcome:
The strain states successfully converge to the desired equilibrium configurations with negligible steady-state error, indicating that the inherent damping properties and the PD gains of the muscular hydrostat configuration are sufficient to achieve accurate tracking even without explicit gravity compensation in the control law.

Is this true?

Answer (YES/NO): NO